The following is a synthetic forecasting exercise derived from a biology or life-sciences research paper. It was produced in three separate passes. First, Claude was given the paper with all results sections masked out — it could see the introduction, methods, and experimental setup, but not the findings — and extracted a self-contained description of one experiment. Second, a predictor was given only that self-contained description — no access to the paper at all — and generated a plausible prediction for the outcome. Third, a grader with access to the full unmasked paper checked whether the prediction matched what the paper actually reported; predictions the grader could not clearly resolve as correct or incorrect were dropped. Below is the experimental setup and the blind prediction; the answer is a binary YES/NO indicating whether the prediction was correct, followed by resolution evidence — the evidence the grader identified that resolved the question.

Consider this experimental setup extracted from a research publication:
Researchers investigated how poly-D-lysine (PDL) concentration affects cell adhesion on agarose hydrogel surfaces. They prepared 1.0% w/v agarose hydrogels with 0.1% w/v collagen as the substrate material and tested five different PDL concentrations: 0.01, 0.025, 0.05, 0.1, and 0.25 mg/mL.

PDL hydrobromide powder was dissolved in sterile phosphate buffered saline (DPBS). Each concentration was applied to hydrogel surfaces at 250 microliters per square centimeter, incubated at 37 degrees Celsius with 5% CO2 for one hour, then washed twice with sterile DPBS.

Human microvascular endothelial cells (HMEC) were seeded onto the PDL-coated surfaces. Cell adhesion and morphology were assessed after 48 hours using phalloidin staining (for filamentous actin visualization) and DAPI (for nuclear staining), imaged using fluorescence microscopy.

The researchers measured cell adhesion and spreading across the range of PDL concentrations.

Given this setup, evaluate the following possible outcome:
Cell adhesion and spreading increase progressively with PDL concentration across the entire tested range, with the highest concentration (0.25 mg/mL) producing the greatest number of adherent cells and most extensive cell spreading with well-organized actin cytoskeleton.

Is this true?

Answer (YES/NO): NO